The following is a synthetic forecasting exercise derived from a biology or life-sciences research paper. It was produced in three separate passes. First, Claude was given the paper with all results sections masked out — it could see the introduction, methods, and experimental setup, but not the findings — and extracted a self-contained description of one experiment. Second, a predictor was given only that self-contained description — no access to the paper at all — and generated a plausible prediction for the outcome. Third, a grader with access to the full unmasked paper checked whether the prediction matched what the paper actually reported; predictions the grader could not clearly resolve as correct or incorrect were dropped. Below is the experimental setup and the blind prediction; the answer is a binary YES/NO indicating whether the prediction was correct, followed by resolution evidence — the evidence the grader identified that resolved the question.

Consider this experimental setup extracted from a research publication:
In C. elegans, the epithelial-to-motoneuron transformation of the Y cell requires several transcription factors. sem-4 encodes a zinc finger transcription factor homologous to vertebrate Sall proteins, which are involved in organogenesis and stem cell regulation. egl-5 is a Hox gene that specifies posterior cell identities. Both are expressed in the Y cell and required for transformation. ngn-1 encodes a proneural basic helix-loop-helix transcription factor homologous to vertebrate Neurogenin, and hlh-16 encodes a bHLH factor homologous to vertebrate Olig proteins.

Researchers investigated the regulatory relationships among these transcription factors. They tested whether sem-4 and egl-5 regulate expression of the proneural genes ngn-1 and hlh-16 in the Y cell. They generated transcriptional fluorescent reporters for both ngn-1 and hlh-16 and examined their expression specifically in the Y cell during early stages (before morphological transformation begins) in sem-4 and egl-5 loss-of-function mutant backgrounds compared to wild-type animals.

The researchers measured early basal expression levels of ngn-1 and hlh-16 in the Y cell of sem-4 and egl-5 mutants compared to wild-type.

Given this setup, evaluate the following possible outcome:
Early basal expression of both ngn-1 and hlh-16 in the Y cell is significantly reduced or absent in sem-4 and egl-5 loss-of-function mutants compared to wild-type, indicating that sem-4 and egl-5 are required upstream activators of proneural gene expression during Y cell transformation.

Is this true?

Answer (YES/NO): NO